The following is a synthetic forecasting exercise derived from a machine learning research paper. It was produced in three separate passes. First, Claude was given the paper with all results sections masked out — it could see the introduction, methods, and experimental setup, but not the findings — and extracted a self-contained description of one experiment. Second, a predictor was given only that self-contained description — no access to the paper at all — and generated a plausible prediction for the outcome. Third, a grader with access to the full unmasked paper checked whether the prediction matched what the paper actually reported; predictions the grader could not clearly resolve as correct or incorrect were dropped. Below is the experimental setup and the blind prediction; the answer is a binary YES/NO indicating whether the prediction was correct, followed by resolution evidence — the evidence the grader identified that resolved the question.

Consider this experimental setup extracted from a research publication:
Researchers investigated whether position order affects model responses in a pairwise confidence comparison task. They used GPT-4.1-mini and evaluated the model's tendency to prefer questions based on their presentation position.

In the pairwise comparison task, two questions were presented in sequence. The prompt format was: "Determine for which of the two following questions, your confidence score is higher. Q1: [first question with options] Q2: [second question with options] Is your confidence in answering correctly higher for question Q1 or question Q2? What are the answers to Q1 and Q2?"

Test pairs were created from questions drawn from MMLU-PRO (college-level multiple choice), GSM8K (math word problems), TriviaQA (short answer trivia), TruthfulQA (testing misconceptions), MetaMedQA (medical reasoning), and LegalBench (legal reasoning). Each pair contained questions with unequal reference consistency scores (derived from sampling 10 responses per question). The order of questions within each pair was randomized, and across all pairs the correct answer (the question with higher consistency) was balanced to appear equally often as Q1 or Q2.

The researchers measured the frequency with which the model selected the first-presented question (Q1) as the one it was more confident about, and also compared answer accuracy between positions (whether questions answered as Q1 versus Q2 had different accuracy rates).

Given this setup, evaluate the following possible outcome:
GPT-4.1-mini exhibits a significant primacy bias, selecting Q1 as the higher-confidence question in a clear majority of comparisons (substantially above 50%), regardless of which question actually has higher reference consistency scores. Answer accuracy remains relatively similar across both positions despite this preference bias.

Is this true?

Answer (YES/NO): NO